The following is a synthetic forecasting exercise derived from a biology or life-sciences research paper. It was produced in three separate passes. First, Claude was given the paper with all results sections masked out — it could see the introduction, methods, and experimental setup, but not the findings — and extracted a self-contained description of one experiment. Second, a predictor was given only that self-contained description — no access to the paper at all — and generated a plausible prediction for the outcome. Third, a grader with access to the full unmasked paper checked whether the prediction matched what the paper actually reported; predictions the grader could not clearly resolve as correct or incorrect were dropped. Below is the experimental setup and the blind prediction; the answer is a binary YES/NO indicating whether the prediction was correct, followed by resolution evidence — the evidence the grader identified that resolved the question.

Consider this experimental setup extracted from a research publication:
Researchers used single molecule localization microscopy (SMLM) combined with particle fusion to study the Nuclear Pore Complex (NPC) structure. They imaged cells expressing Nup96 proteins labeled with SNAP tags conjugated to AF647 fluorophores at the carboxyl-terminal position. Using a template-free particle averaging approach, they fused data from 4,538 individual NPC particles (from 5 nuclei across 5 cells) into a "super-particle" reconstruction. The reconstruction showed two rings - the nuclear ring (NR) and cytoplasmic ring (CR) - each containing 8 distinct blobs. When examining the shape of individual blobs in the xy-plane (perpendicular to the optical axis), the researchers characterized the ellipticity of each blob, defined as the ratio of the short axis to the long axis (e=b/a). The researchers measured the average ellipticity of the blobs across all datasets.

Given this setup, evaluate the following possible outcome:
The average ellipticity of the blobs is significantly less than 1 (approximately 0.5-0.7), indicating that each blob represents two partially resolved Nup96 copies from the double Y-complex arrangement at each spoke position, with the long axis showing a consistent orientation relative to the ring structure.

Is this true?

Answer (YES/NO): NO